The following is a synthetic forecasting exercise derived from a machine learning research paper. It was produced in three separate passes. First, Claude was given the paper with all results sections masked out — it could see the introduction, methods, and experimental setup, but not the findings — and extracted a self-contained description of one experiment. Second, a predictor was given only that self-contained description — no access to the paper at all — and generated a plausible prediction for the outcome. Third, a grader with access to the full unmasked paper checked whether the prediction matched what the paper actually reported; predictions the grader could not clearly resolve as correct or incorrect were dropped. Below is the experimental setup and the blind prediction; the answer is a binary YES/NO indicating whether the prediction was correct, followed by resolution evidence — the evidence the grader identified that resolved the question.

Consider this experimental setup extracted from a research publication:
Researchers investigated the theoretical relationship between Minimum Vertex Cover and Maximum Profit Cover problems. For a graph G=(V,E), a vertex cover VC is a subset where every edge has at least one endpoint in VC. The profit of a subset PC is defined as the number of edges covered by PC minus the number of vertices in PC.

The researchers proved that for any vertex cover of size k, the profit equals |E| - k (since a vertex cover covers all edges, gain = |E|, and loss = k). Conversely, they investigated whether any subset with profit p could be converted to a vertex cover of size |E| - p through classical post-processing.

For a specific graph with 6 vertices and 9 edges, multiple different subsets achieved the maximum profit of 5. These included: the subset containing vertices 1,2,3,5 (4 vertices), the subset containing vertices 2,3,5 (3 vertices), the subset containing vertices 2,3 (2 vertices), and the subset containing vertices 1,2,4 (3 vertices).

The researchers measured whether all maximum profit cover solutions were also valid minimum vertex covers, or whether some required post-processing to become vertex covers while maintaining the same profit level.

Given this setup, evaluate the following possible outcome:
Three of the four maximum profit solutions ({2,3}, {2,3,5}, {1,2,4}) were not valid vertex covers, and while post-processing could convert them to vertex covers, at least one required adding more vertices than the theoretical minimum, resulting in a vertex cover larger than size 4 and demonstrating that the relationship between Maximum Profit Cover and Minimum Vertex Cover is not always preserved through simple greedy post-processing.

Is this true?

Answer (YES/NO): NO